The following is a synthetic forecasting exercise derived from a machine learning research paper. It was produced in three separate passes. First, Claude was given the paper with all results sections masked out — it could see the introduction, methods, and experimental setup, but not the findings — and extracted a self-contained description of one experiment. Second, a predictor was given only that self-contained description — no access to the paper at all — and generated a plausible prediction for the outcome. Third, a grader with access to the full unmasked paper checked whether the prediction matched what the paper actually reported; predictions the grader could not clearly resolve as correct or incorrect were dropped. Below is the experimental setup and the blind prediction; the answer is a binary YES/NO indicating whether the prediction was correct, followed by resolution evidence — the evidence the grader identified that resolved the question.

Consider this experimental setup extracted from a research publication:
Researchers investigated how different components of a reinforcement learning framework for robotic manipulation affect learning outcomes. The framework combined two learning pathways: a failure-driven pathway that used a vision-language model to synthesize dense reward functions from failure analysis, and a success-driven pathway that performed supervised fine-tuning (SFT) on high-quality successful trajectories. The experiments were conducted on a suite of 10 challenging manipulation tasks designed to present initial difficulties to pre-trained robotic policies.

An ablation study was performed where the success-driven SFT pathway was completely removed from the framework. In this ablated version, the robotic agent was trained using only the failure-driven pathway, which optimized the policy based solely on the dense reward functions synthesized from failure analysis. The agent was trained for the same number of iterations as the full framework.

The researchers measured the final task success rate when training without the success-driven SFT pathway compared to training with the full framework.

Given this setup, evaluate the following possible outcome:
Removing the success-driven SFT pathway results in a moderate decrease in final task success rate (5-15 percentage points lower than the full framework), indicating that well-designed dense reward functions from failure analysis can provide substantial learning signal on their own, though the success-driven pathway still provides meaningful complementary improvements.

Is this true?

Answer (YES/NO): NO